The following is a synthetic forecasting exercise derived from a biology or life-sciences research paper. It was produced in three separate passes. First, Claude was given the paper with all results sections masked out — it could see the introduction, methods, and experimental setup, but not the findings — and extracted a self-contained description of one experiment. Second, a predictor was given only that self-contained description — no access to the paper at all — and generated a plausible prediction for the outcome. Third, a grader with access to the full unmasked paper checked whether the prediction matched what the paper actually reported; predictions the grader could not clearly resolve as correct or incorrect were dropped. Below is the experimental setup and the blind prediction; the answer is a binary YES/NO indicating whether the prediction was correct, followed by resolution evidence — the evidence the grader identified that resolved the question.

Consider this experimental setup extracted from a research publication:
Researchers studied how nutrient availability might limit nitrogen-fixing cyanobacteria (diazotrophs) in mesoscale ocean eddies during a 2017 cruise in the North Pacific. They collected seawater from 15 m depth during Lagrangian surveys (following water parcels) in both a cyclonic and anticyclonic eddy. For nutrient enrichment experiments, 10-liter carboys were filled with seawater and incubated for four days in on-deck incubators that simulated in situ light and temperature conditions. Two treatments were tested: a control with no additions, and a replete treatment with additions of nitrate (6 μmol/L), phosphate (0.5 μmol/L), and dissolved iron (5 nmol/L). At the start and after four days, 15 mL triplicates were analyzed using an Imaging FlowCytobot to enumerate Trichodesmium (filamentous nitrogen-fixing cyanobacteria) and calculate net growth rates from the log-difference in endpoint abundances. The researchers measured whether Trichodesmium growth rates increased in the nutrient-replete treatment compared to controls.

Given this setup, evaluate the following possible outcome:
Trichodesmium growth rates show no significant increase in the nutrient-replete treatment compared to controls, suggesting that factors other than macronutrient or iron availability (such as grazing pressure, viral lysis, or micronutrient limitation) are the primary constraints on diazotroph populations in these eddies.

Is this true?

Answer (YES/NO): YES